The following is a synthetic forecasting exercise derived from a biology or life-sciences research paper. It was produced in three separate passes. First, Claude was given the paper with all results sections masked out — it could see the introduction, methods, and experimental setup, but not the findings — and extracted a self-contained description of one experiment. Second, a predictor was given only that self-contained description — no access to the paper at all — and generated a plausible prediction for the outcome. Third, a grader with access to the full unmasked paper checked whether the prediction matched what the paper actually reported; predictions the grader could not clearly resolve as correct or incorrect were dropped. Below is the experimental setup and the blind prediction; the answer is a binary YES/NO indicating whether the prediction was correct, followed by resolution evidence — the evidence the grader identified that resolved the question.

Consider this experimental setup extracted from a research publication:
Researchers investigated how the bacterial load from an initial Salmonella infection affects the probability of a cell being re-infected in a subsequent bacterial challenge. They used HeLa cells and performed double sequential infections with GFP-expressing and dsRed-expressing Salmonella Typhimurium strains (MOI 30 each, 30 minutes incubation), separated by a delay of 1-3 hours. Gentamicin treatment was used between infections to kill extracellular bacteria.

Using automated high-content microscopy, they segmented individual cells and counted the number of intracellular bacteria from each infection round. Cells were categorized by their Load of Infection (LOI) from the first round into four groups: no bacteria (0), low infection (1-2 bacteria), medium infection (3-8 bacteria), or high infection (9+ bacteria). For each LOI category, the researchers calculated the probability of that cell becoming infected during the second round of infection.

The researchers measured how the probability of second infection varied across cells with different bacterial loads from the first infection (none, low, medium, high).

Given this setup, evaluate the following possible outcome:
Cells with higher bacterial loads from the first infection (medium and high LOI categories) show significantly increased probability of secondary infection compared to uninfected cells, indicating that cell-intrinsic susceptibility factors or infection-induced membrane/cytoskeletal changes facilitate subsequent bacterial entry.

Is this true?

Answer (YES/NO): YES